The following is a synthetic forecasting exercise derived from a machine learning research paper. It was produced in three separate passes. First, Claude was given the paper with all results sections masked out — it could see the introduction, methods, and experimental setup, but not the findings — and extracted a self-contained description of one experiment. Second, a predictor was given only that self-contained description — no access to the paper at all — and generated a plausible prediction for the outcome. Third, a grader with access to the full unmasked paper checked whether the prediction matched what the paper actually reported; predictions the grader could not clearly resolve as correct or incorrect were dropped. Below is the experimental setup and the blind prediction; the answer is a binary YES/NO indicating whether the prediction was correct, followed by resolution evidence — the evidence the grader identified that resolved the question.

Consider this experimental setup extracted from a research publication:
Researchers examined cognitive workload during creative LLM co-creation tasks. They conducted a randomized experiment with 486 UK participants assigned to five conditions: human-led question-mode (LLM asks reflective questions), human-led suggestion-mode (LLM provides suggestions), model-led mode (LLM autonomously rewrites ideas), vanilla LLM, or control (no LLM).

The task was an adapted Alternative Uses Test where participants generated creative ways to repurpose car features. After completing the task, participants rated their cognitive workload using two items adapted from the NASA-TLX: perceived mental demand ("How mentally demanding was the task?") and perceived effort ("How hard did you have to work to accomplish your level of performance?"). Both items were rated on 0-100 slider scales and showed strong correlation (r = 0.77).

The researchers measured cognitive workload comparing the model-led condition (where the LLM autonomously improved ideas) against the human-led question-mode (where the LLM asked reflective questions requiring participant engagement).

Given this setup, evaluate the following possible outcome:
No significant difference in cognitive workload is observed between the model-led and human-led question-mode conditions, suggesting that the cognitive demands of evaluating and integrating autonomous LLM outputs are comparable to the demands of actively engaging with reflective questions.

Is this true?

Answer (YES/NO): NO